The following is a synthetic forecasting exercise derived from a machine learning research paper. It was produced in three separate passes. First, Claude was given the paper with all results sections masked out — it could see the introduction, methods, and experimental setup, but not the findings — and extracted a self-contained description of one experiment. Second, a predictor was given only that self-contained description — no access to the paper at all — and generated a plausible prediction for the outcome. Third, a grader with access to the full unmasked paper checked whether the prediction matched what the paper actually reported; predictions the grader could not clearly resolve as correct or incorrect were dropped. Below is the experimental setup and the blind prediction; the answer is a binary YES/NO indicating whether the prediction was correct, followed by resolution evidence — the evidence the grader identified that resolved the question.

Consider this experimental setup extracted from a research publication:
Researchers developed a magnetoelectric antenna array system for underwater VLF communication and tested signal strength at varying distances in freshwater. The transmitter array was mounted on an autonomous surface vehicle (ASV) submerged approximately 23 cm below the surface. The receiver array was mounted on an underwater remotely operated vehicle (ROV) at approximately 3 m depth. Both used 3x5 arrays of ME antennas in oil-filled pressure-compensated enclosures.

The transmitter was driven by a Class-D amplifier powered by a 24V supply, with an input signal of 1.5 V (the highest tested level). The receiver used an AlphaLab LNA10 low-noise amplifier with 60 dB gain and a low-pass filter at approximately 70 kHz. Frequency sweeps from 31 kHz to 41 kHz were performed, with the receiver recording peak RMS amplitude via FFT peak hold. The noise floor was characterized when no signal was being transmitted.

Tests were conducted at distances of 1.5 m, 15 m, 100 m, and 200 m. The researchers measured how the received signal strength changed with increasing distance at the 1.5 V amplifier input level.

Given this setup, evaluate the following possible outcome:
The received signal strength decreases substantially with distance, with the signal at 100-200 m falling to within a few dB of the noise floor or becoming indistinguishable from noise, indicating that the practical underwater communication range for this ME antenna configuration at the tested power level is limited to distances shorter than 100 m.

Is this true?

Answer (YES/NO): NO